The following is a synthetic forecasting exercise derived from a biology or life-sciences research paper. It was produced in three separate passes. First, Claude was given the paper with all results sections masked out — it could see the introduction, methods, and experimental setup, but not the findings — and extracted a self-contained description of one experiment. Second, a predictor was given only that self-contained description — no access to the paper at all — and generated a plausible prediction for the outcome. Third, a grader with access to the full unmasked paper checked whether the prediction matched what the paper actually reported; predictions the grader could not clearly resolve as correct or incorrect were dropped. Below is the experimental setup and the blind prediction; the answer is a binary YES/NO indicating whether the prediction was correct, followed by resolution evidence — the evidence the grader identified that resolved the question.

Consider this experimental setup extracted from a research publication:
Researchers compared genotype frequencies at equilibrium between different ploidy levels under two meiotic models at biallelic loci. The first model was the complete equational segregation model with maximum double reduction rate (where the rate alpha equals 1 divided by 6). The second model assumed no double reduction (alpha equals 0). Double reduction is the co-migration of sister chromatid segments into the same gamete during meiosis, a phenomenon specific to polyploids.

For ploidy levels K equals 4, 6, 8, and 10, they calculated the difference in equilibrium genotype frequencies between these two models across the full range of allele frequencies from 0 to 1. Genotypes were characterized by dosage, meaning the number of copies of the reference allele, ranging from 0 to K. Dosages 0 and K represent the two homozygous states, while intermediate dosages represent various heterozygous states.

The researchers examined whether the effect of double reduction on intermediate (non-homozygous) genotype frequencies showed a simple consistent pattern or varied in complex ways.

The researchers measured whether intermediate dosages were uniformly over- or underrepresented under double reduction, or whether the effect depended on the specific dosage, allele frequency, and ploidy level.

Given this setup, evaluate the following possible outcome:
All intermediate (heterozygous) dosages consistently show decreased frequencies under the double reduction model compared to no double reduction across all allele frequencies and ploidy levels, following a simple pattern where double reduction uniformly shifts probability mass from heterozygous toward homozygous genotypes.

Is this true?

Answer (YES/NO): NO